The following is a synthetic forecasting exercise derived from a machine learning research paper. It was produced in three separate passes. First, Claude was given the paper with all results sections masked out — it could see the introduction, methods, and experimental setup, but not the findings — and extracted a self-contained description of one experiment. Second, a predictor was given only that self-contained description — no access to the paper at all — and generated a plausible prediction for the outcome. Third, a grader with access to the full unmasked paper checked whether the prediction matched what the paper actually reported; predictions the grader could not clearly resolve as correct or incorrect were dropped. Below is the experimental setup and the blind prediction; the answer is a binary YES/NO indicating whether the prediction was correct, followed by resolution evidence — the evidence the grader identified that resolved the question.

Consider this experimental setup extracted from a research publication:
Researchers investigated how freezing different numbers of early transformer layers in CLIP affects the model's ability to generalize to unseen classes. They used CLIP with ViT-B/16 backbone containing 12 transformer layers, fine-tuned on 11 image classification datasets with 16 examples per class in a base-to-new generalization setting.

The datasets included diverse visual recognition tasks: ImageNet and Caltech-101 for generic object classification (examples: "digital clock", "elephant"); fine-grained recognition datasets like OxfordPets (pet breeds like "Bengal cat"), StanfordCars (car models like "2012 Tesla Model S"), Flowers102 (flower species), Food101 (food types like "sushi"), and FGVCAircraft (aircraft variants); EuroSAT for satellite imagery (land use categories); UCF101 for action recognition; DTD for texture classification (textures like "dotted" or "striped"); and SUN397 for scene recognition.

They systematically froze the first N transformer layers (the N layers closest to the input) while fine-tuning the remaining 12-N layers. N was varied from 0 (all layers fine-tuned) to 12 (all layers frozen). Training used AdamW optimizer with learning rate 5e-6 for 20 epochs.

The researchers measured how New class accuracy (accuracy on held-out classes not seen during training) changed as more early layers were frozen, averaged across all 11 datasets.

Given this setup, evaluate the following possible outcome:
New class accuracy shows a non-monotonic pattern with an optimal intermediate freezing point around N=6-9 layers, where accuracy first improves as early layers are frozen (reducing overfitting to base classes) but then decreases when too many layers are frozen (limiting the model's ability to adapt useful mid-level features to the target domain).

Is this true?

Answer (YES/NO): NO